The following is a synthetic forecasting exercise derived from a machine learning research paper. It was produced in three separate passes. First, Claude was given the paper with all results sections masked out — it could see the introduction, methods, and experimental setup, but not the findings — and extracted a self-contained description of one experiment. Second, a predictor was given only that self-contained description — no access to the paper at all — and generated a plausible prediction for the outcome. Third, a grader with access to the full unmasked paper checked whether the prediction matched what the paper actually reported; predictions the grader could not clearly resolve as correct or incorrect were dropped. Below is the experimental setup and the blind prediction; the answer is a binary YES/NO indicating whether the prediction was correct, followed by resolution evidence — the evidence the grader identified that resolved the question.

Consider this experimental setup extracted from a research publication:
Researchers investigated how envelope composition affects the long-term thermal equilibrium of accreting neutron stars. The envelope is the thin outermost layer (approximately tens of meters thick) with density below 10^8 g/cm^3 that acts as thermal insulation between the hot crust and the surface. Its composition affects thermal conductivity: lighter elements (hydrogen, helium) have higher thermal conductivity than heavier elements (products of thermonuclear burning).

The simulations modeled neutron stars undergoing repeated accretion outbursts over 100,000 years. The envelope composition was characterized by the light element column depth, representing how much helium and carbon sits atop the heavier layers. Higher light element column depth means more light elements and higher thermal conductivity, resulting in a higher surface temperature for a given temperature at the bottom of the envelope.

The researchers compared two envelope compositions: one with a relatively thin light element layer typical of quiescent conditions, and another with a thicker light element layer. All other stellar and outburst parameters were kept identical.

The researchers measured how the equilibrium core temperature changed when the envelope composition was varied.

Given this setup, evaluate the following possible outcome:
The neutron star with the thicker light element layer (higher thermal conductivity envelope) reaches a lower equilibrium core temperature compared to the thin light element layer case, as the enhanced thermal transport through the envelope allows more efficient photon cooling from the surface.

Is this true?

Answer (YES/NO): YES